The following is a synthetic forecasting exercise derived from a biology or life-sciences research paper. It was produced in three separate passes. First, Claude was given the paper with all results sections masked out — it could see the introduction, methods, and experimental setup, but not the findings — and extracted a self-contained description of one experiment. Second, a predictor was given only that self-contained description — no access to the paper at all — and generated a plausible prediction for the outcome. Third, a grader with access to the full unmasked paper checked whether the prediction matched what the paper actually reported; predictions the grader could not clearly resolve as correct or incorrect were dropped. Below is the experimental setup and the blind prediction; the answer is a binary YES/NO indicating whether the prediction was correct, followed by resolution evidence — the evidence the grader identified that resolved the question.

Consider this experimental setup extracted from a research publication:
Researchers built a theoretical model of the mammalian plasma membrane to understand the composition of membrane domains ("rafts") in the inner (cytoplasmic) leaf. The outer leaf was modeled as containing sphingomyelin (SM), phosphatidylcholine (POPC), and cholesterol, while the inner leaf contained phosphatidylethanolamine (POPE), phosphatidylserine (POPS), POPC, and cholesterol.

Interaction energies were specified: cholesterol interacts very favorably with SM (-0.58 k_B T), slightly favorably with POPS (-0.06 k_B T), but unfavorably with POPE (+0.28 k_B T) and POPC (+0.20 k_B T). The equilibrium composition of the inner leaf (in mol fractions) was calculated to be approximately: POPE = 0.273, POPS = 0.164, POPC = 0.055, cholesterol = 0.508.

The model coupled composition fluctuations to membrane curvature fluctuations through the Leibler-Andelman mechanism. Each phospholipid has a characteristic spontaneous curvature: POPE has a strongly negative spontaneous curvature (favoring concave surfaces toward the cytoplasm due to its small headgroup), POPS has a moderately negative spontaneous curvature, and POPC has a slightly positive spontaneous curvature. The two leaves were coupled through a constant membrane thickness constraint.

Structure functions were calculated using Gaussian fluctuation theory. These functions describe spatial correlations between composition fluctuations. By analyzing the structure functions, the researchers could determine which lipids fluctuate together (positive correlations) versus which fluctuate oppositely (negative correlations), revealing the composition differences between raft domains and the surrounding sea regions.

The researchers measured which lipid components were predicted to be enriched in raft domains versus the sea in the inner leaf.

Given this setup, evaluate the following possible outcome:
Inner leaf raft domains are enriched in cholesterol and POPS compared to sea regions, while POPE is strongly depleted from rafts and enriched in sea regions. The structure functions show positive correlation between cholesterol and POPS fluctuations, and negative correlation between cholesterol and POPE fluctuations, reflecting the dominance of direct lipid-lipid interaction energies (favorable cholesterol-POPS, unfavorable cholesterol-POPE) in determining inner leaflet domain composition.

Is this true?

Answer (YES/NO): NO